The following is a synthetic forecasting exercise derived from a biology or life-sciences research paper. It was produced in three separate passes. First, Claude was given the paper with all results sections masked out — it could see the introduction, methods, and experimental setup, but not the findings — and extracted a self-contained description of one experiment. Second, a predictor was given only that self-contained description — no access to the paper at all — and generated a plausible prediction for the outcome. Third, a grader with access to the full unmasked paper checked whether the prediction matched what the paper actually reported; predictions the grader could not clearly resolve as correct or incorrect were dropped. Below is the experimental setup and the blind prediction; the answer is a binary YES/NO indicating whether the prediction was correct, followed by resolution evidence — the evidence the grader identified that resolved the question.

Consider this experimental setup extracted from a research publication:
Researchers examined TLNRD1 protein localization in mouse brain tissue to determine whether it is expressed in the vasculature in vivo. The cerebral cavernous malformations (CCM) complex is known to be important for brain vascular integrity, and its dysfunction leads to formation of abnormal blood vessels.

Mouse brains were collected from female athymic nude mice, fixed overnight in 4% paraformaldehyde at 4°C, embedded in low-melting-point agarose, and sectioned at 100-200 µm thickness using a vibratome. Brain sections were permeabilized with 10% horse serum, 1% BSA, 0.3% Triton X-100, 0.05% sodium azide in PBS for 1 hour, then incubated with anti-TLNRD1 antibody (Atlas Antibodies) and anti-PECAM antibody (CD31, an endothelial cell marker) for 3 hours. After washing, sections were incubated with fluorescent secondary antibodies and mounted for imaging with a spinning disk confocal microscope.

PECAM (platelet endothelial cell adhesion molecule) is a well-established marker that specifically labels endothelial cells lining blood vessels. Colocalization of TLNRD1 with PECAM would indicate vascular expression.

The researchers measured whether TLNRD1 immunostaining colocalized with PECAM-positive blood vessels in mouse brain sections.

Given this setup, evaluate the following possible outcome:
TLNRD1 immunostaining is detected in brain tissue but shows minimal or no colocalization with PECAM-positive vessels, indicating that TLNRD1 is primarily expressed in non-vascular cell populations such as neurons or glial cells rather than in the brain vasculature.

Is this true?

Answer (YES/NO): NO